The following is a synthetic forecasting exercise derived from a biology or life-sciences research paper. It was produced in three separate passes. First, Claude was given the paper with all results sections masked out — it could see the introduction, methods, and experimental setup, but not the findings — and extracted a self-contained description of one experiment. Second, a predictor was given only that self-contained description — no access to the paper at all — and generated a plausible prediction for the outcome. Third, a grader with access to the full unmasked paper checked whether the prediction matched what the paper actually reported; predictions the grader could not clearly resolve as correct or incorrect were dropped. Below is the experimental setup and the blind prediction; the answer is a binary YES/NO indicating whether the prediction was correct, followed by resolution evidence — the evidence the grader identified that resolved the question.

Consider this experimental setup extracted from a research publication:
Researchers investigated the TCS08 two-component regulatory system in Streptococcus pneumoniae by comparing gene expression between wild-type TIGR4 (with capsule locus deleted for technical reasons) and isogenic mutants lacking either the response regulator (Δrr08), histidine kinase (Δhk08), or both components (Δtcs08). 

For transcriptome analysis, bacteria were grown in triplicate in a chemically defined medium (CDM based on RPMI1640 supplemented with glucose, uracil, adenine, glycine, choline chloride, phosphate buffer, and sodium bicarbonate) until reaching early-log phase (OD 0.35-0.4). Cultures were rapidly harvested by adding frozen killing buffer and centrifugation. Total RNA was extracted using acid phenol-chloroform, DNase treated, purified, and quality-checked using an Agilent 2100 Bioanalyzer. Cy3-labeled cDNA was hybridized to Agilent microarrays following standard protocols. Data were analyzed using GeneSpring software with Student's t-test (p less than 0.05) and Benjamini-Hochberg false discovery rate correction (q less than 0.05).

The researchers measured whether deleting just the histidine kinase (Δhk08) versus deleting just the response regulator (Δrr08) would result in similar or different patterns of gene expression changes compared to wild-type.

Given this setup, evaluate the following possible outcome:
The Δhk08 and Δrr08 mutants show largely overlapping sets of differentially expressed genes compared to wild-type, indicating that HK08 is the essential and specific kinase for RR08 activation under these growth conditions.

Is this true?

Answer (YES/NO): NO